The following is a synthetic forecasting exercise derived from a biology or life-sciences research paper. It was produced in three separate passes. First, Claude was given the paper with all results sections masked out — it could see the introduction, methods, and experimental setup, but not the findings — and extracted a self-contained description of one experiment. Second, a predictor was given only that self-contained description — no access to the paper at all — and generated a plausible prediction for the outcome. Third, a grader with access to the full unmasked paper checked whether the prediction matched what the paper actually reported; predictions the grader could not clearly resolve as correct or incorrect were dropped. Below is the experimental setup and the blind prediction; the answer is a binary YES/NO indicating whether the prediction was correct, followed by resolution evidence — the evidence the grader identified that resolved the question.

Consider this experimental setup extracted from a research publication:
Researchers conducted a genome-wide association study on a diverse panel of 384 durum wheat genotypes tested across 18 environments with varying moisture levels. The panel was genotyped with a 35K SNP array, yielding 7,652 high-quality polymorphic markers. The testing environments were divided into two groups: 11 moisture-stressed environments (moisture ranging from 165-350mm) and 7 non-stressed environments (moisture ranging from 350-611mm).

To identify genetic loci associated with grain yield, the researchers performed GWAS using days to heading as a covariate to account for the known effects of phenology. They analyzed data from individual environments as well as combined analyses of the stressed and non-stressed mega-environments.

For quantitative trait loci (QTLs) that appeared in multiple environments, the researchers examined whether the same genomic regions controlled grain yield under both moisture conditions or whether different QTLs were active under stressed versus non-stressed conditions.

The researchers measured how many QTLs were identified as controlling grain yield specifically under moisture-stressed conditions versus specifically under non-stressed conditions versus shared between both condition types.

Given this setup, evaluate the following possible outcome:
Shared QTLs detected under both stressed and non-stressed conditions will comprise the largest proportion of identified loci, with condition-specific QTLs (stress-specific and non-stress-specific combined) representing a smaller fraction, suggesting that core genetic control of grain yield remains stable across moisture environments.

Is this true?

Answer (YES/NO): NO